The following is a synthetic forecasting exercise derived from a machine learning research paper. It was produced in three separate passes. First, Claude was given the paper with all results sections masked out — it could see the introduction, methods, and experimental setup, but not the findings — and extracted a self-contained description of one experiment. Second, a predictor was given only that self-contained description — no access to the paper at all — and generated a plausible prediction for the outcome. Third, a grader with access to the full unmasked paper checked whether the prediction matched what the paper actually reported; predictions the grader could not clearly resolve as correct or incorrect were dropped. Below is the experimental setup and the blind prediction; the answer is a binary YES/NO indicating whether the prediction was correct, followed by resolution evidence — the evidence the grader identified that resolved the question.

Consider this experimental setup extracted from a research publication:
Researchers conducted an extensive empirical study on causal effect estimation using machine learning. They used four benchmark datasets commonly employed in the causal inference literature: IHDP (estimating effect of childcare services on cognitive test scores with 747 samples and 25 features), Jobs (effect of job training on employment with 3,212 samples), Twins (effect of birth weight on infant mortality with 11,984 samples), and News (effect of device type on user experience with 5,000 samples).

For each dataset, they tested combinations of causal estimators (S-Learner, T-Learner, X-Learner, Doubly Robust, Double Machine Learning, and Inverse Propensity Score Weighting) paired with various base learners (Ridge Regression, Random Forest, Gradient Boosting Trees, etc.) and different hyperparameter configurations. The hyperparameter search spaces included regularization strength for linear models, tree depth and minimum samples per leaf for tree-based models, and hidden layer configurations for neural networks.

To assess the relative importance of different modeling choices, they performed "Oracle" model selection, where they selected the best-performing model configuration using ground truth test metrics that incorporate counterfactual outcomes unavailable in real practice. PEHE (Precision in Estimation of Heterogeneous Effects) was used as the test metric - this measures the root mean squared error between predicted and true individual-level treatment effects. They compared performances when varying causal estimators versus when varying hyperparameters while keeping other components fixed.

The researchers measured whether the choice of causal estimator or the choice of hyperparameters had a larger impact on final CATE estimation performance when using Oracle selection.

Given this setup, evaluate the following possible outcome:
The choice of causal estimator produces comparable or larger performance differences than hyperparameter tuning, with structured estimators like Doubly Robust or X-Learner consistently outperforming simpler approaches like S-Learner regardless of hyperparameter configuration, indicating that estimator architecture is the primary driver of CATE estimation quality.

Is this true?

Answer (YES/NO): NO